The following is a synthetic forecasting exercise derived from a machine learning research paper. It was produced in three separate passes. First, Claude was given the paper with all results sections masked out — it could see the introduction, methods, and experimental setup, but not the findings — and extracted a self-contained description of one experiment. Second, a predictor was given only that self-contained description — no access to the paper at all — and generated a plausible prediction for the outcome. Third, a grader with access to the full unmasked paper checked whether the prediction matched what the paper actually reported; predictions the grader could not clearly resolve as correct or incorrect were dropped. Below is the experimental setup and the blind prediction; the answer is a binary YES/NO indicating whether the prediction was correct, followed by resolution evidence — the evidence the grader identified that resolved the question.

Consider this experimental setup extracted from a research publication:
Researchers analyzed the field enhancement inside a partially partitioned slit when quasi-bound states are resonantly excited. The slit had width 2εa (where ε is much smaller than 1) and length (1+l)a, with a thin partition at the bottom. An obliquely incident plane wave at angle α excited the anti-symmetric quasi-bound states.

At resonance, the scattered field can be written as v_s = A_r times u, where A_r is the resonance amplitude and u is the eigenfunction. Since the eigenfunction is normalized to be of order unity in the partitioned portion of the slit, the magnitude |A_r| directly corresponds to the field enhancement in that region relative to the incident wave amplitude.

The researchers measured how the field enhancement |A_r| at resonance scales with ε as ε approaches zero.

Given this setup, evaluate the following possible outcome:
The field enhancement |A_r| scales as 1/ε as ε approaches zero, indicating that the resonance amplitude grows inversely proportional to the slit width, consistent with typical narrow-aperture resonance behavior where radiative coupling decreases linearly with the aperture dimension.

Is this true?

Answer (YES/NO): NO